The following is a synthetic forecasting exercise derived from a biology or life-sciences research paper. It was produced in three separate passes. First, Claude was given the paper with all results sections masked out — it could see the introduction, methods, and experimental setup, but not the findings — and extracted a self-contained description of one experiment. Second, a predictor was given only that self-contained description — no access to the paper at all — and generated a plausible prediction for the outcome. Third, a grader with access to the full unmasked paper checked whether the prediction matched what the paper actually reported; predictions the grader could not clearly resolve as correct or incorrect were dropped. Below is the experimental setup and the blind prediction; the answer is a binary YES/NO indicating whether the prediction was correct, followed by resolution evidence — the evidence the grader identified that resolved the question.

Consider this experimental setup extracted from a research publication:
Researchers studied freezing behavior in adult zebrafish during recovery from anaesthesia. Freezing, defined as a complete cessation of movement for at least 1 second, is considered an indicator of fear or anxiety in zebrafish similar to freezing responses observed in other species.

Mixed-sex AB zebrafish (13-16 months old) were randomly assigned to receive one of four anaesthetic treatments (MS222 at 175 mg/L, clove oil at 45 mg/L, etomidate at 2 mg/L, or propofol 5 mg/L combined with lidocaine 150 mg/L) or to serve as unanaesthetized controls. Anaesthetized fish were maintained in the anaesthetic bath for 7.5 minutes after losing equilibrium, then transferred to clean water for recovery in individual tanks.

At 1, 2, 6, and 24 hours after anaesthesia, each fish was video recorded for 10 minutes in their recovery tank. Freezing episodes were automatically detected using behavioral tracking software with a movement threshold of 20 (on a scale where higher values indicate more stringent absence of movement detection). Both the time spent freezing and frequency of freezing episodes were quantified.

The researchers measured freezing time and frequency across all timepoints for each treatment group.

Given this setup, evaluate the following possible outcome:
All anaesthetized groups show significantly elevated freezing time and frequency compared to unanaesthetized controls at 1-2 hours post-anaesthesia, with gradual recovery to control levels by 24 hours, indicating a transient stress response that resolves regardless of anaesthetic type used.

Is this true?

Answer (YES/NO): NO